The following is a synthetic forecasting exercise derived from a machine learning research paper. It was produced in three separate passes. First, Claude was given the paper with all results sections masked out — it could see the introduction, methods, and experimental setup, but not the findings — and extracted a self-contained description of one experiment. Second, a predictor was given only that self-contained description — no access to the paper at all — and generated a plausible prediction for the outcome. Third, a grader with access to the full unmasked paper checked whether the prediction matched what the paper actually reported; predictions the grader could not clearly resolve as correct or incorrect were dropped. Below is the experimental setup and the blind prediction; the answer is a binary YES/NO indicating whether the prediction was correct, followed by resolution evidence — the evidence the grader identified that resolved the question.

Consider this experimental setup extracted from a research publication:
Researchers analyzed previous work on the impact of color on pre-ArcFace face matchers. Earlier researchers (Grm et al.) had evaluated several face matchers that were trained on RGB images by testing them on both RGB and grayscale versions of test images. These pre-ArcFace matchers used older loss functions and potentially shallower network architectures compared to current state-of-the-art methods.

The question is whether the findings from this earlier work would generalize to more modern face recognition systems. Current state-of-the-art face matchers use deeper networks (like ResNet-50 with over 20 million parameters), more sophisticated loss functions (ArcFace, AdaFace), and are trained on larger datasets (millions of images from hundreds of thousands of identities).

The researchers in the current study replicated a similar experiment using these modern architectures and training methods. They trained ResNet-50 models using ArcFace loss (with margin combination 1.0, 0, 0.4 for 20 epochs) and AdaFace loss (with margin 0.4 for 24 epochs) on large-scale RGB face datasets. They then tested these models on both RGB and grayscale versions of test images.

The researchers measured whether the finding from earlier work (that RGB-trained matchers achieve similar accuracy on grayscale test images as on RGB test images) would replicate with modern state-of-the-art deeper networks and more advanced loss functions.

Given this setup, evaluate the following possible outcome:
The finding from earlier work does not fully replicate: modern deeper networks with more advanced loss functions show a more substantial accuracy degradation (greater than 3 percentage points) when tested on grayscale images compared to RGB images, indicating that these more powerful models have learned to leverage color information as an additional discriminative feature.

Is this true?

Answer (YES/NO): NO